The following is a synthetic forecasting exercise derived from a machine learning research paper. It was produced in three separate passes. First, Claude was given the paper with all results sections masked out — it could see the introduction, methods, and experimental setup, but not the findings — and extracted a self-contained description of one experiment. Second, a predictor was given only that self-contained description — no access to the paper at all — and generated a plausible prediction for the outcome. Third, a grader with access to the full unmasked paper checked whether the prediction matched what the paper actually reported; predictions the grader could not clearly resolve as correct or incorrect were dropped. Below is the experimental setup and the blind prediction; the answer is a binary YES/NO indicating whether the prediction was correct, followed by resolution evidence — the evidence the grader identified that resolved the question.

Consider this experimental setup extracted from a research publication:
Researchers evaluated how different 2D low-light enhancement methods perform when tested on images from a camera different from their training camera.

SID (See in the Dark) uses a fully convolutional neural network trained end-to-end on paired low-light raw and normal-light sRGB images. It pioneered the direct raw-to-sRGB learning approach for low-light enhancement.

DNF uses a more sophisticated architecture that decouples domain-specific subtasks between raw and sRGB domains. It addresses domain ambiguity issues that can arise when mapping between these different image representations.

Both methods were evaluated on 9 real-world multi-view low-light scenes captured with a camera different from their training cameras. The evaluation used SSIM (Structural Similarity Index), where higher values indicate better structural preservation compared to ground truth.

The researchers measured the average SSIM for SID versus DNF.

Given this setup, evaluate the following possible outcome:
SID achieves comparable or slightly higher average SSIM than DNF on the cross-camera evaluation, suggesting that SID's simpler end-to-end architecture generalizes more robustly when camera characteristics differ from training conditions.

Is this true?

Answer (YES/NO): NO